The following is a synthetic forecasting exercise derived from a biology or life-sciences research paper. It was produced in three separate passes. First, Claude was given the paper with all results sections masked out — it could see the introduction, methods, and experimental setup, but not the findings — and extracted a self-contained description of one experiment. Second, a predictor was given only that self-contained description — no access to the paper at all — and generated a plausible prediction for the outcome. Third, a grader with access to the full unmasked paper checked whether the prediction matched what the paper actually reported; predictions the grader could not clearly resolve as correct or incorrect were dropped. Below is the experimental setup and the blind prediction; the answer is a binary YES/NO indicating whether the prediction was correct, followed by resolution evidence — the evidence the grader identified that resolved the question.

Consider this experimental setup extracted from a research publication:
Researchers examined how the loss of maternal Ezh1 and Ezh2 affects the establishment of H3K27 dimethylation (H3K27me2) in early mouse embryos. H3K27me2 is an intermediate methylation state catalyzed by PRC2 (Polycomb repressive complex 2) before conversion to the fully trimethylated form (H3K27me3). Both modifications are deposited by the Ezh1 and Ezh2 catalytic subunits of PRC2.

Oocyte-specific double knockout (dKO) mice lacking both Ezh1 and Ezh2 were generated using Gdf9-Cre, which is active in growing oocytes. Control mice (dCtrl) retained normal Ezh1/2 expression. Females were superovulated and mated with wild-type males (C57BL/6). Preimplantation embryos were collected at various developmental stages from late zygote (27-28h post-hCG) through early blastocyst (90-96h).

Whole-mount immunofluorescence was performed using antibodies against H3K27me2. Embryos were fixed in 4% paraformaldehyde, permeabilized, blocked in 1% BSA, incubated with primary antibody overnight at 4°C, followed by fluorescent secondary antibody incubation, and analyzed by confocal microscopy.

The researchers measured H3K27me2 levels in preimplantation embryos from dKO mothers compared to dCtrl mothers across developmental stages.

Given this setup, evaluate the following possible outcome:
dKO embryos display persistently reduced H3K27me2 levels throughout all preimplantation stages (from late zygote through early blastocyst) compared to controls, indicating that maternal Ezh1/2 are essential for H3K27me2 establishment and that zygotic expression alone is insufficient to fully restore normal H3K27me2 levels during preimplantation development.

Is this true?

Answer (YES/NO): NO